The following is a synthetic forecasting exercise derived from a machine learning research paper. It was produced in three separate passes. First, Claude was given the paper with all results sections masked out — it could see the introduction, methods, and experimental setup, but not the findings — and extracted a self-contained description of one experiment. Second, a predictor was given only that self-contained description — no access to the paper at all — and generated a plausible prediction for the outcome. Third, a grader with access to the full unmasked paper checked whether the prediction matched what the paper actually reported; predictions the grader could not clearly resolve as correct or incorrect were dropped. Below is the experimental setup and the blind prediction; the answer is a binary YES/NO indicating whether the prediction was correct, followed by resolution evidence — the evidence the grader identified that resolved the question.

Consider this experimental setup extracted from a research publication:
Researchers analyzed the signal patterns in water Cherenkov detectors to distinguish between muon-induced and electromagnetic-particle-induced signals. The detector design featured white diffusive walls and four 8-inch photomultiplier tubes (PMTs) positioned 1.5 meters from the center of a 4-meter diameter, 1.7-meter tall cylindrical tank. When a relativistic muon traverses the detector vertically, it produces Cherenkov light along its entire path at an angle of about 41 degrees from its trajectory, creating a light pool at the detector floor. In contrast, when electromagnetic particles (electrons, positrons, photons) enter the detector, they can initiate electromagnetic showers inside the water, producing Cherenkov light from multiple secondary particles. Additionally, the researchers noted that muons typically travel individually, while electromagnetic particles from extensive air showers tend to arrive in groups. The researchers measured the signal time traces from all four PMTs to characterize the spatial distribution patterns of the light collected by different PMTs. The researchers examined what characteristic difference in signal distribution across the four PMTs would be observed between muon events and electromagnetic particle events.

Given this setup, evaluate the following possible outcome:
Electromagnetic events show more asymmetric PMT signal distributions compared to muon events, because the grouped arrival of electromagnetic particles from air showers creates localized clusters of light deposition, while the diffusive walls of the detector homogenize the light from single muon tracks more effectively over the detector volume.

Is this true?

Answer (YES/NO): NO